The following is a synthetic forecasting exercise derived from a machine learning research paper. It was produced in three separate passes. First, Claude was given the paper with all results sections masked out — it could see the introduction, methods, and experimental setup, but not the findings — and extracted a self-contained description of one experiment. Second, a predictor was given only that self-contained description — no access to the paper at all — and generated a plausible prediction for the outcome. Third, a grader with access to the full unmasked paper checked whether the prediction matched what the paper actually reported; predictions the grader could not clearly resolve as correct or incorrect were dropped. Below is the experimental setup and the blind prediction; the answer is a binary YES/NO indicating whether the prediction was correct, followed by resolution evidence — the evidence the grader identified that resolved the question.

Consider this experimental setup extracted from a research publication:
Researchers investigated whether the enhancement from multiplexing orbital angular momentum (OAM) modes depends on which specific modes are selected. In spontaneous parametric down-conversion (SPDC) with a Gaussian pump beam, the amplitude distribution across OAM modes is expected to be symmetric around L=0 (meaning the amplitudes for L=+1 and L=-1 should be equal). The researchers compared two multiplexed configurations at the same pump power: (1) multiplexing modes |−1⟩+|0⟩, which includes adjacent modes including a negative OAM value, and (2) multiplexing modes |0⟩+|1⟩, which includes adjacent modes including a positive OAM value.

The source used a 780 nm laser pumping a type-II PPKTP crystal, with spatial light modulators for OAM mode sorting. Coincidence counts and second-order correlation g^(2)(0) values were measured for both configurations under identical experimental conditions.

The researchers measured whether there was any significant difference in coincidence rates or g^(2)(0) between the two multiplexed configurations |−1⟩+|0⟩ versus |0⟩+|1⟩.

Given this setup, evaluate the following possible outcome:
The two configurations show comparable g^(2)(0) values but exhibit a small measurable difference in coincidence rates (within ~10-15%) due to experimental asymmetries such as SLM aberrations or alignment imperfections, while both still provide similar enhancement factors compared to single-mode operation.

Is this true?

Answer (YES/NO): NO